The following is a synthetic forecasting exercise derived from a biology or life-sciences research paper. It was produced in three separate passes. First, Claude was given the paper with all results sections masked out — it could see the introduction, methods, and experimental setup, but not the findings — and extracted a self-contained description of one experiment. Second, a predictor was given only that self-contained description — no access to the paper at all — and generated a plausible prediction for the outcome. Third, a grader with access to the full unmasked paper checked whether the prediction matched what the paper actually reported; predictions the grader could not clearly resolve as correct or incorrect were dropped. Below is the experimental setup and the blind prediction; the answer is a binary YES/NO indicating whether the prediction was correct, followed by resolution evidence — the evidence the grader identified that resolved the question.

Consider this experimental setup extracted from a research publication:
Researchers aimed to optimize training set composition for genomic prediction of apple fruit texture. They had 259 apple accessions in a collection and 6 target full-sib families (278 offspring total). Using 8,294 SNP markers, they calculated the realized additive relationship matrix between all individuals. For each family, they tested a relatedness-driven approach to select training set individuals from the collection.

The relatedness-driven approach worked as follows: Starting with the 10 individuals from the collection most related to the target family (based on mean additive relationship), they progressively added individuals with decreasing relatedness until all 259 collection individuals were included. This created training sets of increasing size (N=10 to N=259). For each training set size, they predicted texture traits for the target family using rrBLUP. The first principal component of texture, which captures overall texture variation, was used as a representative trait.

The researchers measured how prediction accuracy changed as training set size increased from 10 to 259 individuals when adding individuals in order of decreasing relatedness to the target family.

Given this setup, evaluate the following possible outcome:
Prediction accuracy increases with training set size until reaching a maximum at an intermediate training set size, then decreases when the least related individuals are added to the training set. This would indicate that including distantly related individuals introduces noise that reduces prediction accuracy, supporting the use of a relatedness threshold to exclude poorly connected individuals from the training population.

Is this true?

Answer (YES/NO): NO